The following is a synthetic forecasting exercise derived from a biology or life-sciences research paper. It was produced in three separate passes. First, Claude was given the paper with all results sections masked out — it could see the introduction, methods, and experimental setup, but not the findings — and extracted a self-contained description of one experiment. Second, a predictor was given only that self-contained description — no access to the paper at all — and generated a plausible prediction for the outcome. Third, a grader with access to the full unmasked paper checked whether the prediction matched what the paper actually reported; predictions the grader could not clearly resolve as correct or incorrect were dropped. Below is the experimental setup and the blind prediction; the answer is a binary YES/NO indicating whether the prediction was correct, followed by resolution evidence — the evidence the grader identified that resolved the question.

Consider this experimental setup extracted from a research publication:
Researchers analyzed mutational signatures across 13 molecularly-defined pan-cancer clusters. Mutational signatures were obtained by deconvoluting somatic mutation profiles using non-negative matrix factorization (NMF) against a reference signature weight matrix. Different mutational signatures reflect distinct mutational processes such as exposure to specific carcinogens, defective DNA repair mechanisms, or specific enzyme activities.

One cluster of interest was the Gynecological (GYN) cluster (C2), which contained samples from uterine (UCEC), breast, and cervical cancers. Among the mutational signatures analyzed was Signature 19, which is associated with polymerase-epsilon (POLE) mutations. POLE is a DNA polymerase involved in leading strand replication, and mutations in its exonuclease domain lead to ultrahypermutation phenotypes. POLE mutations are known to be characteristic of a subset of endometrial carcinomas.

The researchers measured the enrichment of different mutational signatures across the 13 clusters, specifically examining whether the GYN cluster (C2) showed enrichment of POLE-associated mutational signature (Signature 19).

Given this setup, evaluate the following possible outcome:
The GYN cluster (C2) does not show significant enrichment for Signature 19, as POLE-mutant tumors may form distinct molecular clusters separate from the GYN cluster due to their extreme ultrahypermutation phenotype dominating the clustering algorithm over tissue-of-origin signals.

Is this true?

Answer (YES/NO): NO